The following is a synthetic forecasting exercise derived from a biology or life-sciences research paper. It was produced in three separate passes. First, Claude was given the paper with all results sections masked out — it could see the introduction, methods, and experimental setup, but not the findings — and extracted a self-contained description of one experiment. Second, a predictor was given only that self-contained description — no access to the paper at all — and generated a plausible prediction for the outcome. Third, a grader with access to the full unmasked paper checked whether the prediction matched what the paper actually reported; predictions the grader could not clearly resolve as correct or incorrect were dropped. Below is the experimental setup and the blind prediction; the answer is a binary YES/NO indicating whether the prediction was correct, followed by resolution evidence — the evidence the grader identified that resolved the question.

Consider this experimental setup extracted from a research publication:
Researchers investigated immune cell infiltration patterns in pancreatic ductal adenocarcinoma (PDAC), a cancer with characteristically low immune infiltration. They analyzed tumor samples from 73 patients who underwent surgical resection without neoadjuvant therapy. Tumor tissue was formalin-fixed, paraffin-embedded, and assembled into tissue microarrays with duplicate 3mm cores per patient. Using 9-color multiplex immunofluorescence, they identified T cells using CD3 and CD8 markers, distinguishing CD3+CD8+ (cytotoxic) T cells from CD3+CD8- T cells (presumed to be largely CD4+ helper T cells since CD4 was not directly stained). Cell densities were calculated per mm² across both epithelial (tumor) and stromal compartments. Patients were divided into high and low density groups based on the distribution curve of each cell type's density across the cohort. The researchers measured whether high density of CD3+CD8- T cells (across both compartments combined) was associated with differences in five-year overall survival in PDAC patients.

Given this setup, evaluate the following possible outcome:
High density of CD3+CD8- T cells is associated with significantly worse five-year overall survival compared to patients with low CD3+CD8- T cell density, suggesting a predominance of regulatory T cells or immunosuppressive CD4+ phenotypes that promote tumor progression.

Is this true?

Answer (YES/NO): NO